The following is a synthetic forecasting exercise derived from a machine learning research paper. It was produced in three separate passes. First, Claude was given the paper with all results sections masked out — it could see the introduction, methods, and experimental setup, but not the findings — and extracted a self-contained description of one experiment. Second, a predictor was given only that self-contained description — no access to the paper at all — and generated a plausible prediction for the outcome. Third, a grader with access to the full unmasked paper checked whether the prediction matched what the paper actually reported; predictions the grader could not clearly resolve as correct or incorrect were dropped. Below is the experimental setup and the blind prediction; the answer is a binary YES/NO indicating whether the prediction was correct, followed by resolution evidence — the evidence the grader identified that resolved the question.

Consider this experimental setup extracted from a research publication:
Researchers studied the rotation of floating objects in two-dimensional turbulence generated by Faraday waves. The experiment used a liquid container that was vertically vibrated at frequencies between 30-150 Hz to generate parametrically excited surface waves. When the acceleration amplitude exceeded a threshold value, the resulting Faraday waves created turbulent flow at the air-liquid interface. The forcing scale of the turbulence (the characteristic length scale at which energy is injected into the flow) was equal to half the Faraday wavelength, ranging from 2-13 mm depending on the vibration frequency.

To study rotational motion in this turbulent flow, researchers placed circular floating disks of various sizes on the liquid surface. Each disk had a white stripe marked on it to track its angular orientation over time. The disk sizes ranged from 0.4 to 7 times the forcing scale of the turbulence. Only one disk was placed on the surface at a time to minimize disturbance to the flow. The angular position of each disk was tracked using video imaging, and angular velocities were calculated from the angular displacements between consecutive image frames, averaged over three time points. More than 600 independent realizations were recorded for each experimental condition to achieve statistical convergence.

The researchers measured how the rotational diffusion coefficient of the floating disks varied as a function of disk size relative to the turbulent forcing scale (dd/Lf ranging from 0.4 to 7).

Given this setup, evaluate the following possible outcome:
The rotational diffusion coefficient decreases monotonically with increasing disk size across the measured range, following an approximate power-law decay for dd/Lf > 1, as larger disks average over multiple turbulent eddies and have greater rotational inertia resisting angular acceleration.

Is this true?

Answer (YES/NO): NO